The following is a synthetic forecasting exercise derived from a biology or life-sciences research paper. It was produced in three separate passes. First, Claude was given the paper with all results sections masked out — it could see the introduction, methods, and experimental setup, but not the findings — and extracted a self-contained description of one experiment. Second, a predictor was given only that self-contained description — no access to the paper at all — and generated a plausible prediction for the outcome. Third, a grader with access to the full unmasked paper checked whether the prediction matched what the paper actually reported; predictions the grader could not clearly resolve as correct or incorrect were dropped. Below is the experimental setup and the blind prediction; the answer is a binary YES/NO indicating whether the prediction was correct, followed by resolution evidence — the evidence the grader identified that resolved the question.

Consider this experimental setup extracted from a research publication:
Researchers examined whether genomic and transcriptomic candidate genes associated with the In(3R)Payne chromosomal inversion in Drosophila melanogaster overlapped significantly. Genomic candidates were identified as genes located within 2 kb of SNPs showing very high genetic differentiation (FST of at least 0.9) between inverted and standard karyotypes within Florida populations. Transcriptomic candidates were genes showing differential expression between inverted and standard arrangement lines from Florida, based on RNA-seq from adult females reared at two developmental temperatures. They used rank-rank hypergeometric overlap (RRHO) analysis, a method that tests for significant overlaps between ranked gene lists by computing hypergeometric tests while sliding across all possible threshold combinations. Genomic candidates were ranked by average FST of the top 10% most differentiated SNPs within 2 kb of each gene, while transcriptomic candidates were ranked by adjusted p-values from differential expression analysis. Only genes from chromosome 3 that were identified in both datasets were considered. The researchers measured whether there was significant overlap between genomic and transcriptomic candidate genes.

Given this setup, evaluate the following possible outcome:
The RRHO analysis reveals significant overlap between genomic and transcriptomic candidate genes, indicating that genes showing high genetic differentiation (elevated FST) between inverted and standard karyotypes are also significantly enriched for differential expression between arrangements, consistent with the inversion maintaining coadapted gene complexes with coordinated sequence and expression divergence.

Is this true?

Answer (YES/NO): YES